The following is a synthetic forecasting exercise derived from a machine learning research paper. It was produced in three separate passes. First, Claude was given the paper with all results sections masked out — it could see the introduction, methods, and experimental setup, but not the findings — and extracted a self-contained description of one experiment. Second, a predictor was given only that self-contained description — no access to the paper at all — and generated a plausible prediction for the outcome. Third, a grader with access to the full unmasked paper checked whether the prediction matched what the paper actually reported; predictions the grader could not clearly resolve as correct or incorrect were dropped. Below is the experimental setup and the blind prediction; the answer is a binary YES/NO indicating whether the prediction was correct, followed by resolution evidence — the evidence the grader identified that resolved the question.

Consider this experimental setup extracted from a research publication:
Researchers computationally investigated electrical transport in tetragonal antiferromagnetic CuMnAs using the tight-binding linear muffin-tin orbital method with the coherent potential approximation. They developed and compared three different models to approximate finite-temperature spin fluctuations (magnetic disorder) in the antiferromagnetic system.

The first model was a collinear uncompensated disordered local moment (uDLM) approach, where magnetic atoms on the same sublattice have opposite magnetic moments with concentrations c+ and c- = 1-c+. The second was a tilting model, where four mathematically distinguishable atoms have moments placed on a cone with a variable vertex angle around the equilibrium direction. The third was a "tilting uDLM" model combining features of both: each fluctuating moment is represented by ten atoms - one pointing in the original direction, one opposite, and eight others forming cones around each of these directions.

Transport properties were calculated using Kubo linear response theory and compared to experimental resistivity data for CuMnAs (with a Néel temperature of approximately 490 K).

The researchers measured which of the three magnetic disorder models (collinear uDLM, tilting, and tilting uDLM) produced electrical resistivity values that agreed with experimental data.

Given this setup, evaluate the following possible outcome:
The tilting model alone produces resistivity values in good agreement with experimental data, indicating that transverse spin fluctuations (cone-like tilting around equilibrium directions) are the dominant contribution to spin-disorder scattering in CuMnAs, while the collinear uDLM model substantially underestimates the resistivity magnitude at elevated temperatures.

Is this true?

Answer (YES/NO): NO